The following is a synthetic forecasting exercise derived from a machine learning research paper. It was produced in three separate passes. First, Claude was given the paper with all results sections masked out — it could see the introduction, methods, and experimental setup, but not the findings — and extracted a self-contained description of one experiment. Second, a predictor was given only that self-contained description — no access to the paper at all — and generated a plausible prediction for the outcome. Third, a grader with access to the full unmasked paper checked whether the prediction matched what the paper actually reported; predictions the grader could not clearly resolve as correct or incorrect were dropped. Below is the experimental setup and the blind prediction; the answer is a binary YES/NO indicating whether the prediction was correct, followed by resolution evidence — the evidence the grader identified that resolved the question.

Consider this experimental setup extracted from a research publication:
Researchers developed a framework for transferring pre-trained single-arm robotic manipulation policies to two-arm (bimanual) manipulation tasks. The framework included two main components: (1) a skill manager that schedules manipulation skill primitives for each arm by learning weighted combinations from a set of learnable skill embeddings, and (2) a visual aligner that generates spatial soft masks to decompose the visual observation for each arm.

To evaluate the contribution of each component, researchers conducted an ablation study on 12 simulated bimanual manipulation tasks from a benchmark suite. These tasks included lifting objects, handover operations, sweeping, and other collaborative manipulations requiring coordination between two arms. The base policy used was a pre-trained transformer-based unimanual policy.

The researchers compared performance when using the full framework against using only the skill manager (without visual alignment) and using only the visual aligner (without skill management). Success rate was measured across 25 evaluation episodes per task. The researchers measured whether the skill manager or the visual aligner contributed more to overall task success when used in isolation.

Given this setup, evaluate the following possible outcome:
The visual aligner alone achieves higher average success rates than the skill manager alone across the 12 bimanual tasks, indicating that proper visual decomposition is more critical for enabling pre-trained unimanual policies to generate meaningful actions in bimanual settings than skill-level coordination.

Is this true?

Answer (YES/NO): NO